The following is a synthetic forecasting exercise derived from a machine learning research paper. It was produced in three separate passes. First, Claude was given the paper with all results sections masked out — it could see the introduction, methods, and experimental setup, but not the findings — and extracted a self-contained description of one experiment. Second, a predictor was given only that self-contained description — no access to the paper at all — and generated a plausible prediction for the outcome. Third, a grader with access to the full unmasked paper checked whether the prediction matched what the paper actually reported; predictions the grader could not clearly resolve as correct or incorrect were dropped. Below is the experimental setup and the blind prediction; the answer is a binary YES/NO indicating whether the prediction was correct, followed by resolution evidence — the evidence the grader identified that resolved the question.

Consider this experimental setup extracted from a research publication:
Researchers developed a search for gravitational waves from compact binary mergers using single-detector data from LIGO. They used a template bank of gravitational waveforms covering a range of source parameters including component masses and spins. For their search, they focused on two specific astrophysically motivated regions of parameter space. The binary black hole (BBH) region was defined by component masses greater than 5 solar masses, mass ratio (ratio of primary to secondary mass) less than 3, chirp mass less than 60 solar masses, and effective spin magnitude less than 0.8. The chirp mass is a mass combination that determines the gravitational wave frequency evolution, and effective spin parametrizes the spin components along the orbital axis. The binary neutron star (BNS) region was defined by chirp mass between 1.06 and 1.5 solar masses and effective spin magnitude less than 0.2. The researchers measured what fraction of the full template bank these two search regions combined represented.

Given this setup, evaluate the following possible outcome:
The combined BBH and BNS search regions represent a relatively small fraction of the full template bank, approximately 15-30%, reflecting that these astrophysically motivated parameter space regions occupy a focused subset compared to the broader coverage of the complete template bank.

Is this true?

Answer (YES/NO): NO